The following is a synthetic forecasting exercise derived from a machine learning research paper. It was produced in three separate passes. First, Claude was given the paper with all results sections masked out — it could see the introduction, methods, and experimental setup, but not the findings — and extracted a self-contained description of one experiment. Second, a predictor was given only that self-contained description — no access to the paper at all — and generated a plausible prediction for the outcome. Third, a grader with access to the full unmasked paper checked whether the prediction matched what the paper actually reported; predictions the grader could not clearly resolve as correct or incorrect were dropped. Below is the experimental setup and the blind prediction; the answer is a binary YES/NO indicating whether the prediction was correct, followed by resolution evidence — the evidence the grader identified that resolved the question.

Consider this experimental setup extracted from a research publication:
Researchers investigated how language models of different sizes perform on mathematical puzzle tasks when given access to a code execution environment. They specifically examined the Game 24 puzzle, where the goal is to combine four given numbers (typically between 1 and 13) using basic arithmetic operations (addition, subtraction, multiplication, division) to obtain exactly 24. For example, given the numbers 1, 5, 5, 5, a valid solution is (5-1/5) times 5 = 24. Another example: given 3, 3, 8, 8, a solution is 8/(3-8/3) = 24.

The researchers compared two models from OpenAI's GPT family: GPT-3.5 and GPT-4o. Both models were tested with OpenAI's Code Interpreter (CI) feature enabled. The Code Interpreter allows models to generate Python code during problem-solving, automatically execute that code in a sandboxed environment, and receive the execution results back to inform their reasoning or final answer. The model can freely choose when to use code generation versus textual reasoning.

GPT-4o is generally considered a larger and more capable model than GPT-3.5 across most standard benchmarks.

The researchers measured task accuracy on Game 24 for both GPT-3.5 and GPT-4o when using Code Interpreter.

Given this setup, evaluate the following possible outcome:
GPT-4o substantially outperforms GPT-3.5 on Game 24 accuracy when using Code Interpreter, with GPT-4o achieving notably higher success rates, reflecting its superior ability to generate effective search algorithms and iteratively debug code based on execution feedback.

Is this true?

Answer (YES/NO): NO